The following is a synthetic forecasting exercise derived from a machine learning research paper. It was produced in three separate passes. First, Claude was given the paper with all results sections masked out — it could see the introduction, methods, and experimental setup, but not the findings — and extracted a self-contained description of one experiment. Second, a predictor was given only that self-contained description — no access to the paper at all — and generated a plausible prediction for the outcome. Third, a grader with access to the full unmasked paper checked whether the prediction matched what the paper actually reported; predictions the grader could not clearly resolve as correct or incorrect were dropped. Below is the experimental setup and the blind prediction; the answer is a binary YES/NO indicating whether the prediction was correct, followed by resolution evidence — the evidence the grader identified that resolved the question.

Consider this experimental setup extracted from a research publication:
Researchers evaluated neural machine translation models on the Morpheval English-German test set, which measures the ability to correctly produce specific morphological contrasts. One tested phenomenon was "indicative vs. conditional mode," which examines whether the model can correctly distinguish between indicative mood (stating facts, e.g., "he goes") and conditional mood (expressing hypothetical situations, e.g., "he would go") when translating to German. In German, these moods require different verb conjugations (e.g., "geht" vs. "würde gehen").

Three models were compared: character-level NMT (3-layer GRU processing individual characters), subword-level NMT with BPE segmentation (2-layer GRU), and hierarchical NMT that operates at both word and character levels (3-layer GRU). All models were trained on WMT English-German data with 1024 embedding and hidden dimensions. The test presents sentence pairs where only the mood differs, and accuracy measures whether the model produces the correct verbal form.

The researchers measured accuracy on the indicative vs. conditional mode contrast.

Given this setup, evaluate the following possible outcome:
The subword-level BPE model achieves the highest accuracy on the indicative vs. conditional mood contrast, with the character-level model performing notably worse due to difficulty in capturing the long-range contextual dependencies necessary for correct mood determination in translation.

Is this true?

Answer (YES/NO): NO